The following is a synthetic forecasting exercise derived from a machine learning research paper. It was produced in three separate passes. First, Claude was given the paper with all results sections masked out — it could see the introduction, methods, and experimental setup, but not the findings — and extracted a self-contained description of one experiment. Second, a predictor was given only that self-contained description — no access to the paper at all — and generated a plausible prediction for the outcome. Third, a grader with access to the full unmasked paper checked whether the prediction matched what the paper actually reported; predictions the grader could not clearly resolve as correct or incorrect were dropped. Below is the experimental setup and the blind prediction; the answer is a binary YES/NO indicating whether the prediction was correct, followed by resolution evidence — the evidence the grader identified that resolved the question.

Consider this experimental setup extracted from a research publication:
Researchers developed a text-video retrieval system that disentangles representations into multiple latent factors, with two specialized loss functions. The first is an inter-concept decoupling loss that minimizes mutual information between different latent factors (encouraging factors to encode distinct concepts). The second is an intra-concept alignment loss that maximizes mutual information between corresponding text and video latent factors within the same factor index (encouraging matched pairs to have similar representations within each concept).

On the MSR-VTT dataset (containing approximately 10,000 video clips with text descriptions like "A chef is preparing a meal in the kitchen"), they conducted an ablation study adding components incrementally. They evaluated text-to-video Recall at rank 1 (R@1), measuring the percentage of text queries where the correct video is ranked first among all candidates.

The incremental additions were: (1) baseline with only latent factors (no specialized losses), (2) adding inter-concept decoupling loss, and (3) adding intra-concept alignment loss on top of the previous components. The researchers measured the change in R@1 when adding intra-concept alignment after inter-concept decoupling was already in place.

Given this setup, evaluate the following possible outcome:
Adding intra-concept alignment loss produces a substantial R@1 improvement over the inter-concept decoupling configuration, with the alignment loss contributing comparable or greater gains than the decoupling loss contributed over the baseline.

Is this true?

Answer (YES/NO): YES